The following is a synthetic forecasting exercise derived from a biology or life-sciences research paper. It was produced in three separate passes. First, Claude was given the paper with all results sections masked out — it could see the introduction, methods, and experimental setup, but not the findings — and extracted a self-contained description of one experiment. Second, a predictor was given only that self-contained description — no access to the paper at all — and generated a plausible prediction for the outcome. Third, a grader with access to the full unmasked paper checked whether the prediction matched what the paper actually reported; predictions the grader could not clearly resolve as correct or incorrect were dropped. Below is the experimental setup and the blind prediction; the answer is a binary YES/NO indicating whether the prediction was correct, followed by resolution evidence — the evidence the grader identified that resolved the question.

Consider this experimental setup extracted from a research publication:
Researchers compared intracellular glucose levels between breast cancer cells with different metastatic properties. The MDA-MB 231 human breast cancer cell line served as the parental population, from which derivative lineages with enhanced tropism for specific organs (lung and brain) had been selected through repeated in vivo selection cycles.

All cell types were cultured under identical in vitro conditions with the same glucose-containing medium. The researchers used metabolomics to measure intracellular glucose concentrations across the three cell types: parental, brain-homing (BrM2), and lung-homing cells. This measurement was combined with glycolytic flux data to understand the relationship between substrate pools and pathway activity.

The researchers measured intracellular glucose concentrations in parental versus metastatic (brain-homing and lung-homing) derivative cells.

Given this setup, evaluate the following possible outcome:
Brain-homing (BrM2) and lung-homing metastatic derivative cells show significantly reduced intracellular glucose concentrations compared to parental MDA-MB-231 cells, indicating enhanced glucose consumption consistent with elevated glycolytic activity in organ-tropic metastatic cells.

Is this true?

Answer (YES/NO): YES